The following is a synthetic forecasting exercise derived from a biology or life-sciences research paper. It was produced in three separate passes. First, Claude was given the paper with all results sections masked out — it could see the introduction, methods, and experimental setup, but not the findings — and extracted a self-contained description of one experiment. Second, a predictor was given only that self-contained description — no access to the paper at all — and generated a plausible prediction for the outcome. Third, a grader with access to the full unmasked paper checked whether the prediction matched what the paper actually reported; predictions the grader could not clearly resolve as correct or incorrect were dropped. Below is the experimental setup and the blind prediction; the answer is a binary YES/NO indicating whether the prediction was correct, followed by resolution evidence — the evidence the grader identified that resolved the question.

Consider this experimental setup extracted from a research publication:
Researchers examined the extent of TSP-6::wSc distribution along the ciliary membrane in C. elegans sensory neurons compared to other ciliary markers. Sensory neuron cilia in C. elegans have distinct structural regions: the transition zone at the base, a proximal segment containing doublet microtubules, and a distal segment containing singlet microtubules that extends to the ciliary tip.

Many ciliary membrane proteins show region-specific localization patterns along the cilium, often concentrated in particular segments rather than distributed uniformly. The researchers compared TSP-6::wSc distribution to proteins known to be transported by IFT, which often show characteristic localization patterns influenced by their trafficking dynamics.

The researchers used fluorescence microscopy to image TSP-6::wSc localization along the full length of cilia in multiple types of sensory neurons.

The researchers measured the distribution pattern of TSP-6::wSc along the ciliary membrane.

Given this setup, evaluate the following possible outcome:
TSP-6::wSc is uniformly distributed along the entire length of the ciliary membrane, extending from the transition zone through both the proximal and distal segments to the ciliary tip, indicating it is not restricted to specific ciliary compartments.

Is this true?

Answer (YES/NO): NO